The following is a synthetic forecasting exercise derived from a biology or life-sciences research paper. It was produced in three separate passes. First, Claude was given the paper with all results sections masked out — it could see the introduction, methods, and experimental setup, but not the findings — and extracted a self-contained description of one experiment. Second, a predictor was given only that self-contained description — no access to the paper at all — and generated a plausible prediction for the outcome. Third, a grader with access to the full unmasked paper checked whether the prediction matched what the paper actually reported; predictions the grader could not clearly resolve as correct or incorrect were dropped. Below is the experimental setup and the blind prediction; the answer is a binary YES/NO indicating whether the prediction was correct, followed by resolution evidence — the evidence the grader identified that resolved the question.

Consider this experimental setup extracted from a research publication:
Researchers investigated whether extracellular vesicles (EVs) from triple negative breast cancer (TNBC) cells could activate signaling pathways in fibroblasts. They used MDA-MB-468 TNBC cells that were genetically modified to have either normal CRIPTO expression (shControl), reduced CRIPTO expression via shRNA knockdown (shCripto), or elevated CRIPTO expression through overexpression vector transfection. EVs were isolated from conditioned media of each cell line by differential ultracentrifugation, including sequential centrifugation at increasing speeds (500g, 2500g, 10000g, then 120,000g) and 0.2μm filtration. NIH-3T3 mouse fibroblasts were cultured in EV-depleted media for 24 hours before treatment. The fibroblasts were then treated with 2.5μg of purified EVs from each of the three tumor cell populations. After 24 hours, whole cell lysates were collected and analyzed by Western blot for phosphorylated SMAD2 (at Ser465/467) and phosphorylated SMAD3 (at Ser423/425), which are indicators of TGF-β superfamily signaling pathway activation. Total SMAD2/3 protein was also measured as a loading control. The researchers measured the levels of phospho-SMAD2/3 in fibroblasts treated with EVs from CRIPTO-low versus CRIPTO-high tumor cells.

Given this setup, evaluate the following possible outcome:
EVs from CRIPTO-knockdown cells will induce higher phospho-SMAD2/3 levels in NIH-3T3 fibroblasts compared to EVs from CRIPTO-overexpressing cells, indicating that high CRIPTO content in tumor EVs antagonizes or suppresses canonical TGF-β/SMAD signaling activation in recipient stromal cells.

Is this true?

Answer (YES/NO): NO